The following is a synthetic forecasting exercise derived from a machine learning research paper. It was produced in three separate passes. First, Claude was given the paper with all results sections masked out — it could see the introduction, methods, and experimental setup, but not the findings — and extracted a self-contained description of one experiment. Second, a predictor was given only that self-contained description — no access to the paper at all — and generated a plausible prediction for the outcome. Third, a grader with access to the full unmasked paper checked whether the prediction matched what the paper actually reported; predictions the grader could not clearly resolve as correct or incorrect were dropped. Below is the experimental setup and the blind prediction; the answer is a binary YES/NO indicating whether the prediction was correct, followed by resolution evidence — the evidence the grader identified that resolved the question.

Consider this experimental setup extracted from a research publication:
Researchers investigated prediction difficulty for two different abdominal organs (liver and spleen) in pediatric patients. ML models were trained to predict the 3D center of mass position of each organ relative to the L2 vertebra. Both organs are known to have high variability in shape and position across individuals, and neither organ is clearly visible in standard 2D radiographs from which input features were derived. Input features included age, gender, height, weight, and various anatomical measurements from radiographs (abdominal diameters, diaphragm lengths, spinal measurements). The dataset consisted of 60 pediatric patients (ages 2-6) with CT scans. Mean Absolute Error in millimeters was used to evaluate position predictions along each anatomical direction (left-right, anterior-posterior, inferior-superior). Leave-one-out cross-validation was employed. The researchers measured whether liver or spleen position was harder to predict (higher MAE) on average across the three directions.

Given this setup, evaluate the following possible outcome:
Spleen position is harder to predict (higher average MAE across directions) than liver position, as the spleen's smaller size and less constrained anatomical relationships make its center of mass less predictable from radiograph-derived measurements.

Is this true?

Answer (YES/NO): YES